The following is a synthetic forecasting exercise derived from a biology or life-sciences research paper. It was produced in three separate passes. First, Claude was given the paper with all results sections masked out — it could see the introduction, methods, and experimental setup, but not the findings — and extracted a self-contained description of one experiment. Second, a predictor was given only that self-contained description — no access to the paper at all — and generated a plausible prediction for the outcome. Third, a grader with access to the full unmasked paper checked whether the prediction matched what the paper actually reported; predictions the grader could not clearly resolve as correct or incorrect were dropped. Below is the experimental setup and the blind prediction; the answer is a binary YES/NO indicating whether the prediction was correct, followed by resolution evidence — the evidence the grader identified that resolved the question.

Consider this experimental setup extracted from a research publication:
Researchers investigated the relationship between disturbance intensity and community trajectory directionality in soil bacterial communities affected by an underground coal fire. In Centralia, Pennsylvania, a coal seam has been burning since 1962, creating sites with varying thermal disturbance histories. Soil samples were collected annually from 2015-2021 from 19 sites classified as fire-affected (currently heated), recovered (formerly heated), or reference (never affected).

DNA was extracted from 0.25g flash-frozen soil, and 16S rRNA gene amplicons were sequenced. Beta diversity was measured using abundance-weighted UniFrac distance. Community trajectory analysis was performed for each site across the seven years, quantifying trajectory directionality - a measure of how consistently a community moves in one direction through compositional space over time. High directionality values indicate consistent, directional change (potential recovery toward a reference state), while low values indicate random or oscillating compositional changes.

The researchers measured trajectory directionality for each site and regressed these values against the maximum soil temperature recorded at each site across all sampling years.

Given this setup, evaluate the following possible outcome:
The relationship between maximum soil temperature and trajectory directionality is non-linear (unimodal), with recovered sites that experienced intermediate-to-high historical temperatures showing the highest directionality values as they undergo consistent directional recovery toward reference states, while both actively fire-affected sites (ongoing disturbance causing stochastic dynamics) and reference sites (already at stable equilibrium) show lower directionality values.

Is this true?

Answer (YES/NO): NO